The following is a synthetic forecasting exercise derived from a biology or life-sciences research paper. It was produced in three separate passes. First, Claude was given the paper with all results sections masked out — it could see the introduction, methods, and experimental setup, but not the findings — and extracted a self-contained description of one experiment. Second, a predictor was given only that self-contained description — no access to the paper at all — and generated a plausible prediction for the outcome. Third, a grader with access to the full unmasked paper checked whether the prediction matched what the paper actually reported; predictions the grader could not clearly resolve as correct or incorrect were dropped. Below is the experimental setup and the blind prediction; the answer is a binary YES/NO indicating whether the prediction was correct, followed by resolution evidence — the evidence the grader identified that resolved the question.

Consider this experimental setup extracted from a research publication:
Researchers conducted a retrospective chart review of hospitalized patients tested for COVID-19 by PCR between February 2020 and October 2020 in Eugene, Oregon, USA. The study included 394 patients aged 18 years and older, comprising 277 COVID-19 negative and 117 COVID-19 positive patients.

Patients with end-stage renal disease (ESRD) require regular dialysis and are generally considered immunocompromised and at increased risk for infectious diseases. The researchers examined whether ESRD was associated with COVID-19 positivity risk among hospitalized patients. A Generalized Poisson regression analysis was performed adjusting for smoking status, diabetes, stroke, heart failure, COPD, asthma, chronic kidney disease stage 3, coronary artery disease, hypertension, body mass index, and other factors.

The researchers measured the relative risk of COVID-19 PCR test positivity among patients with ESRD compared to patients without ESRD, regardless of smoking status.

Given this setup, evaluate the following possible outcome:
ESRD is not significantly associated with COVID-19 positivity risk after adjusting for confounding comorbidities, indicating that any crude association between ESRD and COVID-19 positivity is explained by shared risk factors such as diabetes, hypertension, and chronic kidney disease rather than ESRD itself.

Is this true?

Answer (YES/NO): NO